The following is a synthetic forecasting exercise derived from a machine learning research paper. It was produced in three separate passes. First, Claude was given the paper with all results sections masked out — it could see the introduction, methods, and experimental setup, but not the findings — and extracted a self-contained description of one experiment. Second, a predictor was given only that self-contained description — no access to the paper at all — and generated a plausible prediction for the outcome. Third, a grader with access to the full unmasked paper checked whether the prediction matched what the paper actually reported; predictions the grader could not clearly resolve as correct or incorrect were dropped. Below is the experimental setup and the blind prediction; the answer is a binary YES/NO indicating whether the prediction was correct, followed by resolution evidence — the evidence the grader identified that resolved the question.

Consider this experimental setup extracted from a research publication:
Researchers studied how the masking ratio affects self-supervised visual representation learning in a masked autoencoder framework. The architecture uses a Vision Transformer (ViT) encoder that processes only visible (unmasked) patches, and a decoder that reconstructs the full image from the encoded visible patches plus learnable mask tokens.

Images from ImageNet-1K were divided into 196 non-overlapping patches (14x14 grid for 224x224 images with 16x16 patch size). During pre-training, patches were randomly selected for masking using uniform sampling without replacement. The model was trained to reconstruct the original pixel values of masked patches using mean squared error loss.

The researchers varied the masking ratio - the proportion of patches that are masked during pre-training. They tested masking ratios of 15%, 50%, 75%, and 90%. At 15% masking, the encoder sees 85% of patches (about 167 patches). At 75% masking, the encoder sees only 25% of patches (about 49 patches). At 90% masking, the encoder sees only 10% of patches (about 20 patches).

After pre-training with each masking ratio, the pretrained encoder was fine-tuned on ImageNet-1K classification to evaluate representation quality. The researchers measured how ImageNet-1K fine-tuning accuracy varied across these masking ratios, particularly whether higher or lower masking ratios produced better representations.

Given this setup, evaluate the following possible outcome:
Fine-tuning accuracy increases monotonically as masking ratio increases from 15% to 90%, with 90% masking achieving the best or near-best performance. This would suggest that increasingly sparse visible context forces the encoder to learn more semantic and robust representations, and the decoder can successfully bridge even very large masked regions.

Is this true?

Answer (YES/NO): NO